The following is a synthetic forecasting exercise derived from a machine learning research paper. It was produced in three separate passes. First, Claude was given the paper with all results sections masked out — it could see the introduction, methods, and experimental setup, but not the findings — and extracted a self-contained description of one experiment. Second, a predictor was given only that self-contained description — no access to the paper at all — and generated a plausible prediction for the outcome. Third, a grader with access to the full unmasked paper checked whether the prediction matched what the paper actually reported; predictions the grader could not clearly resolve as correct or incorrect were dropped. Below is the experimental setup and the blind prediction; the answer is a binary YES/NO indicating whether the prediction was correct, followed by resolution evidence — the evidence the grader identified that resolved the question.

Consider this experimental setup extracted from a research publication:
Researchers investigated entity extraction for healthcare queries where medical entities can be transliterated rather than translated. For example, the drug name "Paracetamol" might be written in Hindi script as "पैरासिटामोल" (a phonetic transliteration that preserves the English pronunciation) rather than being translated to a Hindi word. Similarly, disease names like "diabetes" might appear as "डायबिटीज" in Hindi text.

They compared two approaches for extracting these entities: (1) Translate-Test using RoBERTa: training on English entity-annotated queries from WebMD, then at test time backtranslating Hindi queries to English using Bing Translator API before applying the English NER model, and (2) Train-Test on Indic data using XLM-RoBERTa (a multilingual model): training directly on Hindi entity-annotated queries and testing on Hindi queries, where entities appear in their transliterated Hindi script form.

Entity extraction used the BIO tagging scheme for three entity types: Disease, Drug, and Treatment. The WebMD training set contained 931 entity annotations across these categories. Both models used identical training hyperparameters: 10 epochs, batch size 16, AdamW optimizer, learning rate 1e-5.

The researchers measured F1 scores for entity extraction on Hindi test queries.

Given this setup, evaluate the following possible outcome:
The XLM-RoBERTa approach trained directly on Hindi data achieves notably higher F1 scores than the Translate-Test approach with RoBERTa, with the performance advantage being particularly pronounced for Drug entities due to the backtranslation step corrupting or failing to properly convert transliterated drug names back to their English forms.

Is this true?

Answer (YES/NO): NO